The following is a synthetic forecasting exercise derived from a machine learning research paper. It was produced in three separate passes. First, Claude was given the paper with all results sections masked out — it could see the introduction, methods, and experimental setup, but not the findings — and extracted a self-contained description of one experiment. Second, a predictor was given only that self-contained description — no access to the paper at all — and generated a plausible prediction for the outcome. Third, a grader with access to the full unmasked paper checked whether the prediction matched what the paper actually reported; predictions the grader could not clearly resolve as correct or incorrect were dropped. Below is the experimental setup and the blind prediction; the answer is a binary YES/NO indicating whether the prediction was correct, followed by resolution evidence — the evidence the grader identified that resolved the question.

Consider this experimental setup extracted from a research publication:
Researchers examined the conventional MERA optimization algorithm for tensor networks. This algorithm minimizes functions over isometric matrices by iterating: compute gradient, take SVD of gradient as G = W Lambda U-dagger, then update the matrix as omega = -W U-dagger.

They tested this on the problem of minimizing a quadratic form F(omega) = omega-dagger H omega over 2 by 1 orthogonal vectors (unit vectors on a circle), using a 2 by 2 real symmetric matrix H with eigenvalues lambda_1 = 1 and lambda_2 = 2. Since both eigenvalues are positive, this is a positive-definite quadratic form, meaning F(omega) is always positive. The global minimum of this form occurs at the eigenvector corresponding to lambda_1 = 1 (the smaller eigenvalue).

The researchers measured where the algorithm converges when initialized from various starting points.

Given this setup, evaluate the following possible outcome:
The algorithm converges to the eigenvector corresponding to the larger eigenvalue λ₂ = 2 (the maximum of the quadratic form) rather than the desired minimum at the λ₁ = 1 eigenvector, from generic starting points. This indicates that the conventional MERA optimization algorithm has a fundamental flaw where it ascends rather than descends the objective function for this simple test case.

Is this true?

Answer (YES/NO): YES